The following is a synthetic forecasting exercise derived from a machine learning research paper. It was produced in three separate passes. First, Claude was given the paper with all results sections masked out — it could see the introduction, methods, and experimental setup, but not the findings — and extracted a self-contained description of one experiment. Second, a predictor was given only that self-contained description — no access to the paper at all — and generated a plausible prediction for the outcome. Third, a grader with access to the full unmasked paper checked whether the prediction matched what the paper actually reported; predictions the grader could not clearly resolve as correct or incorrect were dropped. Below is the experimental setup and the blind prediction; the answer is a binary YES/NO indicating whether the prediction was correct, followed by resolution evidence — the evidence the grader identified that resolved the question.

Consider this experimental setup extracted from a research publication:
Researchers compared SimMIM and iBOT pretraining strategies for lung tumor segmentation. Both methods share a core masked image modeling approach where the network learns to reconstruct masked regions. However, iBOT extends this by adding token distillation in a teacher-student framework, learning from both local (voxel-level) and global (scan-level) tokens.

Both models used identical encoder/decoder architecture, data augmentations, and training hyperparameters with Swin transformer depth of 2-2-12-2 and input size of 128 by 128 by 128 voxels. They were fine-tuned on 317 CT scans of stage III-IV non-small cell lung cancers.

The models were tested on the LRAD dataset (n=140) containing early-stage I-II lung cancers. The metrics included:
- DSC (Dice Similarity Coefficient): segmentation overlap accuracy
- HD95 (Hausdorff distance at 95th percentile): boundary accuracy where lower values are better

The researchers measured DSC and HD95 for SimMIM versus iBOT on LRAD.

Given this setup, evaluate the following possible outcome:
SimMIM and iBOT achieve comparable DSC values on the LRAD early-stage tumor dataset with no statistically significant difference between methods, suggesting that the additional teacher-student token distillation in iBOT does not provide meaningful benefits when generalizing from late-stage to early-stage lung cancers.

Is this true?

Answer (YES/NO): YES